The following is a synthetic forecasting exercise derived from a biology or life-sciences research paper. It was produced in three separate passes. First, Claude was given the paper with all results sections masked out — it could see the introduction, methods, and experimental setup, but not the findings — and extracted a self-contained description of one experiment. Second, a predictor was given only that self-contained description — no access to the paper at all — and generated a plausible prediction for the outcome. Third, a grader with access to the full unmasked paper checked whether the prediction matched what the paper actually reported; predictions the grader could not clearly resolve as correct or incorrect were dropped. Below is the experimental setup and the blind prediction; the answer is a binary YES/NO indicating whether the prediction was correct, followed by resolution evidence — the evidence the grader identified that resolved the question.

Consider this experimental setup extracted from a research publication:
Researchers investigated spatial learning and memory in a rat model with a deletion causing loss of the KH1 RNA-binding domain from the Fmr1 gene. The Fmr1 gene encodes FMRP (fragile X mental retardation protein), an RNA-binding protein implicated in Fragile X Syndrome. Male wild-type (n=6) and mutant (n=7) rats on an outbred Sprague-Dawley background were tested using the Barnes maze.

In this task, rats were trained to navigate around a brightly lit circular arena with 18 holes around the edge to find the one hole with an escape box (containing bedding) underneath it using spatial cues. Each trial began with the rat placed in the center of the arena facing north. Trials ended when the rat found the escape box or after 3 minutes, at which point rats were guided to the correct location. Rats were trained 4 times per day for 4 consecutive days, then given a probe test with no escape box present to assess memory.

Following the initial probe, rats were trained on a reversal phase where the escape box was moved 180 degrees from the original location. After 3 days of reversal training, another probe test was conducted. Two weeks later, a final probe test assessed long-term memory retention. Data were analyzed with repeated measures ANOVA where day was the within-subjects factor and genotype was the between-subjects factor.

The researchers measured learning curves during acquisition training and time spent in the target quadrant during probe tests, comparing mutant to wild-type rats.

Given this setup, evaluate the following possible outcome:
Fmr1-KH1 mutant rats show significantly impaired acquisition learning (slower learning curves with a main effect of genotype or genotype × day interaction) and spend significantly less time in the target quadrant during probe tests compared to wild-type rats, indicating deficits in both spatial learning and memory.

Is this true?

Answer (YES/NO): NO